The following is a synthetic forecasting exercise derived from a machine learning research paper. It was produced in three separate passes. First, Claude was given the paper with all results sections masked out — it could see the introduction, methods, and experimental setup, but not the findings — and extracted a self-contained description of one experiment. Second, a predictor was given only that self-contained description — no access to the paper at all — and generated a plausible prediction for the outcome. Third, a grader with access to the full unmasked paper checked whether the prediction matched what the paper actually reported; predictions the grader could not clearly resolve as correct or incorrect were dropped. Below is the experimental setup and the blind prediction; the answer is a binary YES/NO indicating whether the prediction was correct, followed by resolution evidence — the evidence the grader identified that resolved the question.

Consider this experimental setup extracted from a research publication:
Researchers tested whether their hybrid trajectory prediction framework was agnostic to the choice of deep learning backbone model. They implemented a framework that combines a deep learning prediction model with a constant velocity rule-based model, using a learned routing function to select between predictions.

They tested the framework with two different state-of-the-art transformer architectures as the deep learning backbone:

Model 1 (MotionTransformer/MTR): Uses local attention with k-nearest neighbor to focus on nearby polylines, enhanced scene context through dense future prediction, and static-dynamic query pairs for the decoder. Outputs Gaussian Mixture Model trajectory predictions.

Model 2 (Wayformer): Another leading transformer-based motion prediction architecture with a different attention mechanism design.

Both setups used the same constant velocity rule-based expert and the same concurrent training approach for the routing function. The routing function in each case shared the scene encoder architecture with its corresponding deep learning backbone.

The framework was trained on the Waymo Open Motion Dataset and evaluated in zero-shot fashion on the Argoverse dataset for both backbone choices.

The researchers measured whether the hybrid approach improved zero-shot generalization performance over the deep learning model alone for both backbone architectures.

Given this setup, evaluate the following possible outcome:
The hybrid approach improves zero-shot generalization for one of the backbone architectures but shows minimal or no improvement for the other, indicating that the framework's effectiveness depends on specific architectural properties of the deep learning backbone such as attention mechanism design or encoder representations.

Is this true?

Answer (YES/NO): NO